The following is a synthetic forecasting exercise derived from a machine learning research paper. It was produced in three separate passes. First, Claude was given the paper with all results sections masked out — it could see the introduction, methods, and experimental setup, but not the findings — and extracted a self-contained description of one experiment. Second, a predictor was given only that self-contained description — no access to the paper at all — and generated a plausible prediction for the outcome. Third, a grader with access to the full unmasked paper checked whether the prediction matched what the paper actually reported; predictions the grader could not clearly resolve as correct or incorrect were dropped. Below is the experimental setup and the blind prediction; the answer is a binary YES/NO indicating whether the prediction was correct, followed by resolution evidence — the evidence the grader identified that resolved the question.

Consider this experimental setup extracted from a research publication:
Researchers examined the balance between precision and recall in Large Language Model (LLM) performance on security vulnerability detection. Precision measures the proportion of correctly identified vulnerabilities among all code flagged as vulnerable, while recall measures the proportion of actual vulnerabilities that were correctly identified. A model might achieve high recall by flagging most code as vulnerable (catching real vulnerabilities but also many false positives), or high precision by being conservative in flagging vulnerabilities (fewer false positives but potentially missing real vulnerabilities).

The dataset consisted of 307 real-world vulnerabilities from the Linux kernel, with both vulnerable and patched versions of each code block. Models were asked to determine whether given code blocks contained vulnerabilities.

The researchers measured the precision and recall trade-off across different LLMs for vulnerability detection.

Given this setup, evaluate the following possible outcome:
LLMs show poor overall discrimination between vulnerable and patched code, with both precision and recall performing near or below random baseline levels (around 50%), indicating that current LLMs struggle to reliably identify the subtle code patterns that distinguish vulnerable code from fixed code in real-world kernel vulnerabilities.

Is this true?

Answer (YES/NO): YES